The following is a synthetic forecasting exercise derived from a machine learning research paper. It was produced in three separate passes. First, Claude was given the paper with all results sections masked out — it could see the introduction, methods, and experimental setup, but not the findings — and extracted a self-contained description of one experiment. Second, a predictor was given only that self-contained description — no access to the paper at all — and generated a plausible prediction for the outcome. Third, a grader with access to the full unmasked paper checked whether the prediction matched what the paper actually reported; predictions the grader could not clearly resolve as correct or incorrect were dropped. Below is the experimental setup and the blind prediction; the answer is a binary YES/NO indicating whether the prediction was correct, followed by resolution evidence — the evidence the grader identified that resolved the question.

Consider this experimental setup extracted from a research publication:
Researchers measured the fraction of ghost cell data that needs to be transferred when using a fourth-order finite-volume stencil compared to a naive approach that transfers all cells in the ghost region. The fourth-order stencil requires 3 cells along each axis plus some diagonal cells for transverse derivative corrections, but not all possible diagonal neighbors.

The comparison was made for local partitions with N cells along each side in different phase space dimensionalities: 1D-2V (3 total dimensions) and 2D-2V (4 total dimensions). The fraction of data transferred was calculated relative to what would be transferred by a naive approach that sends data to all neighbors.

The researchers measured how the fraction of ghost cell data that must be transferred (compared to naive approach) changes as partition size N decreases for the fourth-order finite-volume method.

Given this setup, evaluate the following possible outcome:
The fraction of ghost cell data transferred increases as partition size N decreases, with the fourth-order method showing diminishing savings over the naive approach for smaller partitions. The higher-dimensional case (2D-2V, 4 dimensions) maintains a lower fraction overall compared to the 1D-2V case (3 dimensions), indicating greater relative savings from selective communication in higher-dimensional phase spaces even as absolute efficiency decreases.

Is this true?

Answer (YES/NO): NO